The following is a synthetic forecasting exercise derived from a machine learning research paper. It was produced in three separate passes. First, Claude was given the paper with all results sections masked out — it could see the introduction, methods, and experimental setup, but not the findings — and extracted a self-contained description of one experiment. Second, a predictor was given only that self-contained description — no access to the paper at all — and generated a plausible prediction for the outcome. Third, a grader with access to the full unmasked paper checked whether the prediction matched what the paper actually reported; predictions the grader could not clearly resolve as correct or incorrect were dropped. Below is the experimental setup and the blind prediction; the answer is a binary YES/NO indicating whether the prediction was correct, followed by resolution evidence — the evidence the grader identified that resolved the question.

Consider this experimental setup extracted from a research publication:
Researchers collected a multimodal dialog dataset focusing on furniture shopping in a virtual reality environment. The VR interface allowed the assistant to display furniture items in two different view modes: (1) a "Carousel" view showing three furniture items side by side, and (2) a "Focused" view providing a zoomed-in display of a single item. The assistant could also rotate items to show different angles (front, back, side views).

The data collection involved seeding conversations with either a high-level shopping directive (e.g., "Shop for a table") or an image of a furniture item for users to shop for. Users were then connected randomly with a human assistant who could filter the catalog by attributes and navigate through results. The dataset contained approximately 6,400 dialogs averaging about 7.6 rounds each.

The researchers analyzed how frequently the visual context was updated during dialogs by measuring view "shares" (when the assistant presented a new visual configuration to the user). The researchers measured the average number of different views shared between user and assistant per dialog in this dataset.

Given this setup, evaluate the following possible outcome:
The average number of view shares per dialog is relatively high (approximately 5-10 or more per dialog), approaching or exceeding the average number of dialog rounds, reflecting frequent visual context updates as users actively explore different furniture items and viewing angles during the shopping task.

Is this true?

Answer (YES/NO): NO